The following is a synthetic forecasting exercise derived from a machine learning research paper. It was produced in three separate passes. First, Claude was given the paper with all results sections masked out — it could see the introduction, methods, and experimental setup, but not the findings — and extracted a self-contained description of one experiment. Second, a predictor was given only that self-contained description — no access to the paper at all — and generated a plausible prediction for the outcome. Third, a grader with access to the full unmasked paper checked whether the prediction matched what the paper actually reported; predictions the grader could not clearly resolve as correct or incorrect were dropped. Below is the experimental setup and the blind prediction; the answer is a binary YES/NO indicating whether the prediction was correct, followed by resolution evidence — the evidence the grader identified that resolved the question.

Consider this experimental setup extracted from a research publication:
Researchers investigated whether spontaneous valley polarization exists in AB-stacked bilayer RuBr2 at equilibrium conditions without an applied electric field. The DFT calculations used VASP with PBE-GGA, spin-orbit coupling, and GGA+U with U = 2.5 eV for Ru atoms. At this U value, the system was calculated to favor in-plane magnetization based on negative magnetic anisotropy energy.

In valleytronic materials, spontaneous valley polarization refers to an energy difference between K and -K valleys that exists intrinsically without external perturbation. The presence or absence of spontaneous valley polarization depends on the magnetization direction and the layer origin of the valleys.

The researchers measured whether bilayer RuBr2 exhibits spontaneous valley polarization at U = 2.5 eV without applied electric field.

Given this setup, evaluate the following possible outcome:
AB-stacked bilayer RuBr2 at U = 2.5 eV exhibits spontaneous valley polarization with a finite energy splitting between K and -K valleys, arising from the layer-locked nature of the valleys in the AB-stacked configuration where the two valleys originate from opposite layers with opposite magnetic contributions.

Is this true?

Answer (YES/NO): NO